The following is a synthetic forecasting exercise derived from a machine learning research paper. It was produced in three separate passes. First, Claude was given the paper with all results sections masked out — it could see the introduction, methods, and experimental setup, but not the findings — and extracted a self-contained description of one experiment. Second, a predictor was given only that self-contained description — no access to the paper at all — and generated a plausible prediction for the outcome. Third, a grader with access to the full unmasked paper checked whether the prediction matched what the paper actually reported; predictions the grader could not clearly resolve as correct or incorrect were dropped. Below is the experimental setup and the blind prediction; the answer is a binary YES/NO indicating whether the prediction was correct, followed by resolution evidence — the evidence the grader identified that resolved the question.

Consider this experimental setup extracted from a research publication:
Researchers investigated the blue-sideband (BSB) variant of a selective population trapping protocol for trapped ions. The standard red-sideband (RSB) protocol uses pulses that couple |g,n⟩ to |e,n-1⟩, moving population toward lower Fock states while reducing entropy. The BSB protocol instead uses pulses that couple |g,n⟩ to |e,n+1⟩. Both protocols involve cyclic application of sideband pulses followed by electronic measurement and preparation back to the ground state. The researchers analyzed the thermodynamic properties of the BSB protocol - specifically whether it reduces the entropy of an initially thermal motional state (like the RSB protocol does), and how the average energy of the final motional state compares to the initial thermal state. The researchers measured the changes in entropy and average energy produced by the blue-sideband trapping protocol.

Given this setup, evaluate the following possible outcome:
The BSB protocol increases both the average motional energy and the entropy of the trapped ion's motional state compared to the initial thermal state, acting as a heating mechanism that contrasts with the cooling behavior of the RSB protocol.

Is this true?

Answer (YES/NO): NO